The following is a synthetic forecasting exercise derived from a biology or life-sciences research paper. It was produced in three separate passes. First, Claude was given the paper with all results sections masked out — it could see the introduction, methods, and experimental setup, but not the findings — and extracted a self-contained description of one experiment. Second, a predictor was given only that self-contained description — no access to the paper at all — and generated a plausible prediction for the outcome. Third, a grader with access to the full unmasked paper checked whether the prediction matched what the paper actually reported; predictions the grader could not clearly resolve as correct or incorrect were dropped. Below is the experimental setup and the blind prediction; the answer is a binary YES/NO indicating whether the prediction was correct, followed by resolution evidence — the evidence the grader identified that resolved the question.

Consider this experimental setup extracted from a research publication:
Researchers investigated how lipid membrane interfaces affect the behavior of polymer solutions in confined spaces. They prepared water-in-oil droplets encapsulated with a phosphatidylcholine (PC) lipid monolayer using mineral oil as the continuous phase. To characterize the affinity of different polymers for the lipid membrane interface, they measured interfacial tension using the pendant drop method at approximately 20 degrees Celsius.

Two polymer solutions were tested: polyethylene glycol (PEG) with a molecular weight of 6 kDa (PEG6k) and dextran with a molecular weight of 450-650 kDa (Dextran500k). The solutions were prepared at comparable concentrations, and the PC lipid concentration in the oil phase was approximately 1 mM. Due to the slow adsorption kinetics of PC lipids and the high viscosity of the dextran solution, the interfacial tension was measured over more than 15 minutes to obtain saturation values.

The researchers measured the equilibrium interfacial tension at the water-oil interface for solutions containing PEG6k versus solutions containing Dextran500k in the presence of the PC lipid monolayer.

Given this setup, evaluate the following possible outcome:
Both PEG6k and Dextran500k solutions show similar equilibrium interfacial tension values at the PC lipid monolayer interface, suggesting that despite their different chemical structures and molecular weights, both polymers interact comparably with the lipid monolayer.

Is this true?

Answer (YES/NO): NO